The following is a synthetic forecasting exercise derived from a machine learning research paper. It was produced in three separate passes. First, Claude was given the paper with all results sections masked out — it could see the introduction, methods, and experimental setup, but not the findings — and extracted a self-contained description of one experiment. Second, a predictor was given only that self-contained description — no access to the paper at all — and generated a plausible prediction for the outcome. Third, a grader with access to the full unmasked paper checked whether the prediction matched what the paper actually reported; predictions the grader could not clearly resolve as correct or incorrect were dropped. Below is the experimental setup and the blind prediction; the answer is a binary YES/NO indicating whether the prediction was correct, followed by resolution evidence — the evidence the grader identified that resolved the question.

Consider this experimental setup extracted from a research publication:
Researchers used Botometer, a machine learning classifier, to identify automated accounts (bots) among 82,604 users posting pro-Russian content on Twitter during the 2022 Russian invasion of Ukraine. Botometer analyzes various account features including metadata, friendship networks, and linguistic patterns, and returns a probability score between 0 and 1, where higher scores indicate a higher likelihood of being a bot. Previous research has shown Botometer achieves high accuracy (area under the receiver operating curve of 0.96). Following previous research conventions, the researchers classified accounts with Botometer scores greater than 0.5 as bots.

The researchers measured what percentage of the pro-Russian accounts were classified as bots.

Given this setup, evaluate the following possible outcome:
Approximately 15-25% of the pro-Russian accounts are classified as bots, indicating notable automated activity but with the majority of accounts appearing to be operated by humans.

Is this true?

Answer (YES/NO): YES